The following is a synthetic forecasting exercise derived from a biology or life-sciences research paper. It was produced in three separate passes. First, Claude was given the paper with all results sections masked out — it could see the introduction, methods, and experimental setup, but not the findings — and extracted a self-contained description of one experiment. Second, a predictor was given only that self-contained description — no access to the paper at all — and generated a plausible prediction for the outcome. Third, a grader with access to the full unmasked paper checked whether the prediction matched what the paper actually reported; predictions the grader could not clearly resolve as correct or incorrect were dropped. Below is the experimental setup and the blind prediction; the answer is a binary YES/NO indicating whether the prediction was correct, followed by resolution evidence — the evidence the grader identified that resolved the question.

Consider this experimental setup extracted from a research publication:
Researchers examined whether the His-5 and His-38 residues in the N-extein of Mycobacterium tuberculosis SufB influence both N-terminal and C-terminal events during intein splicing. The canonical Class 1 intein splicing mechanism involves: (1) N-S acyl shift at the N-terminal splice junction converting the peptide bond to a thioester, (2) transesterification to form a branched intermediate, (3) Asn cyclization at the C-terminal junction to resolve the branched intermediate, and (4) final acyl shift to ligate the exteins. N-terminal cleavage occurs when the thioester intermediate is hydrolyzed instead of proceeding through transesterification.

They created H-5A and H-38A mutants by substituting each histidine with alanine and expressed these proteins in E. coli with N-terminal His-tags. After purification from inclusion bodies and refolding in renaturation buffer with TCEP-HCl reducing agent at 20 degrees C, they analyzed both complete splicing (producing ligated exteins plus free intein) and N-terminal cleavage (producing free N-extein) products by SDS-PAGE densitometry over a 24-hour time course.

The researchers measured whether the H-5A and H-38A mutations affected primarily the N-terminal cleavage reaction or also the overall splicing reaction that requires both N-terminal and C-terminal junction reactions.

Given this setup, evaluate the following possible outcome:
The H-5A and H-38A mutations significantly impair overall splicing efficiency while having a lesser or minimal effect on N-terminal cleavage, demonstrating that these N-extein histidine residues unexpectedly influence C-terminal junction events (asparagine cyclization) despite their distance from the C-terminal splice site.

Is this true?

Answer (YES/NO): NO